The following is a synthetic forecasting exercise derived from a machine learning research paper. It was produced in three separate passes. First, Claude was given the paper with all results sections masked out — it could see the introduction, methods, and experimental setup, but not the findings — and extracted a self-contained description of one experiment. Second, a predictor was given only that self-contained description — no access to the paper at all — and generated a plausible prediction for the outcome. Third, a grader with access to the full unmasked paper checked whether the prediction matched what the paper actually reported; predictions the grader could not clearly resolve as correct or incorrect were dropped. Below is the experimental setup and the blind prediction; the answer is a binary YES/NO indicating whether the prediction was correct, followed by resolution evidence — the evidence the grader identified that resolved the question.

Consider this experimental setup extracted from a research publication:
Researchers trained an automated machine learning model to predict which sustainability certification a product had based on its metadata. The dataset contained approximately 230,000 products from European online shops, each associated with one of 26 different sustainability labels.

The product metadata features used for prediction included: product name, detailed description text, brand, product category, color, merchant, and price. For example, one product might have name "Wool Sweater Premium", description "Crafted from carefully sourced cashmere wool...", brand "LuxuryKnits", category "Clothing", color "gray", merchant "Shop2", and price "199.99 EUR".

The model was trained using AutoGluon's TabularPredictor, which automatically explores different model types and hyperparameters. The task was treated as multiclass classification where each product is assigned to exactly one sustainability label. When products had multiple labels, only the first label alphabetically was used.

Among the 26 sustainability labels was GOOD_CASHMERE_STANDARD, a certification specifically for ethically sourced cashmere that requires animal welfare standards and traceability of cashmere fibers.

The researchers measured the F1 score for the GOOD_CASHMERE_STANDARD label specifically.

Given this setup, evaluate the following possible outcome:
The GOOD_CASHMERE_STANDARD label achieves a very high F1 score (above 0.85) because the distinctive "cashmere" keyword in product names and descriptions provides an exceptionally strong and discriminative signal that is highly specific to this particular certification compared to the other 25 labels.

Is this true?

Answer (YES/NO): NO